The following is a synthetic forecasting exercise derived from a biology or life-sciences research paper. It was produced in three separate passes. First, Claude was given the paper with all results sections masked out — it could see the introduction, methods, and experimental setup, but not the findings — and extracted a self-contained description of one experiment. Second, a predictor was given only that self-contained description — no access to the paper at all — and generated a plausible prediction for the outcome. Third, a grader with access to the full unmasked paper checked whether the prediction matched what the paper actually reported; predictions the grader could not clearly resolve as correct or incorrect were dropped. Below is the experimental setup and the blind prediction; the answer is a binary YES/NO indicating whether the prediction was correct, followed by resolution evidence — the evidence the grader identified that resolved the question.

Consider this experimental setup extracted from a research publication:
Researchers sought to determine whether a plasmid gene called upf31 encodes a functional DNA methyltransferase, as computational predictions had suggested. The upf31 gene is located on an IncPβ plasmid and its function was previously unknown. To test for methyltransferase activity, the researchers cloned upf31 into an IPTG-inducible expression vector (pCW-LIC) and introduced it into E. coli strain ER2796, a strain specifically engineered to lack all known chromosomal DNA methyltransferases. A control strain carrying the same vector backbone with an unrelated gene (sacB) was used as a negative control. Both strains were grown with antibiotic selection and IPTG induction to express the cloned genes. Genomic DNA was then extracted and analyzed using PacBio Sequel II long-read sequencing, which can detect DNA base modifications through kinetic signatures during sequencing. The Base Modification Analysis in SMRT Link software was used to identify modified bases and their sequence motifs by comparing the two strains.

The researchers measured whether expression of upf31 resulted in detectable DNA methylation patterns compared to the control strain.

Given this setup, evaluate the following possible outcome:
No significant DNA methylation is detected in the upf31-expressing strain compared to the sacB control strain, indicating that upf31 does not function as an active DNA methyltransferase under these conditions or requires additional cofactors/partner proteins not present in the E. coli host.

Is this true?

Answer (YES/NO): YES